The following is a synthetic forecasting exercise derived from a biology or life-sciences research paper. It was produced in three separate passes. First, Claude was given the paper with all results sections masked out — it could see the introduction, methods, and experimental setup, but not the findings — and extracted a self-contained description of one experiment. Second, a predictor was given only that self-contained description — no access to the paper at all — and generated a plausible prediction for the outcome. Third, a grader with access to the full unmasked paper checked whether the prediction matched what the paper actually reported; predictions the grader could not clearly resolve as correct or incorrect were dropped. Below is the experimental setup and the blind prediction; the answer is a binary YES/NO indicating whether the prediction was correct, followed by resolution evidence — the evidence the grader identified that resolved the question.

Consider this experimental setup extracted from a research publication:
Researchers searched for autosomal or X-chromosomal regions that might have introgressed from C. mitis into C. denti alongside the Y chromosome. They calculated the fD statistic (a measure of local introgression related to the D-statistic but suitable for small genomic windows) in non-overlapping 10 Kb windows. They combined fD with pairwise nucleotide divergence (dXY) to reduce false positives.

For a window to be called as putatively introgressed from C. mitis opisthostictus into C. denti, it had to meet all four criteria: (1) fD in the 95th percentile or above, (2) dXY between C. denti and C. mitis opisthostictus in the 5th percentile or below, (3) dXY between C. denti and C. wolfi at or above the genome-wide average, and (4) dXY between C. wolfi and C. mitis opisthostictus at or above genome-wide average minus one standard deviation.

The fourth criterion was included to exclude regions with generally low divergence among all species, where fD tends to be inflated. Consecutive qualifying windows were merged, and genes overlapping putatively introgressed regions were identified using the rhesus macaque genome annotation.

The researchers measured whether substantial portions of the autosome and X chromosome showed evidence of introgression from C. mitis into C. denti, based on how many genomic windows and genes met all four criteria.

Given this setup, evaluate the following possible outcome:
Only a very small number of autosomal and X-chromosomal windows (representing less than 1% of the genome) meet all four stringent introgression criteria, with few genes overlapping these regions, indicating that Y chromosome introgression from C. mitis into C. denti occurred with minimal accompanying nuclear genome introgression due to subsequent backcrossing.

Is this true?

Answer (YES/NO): YES